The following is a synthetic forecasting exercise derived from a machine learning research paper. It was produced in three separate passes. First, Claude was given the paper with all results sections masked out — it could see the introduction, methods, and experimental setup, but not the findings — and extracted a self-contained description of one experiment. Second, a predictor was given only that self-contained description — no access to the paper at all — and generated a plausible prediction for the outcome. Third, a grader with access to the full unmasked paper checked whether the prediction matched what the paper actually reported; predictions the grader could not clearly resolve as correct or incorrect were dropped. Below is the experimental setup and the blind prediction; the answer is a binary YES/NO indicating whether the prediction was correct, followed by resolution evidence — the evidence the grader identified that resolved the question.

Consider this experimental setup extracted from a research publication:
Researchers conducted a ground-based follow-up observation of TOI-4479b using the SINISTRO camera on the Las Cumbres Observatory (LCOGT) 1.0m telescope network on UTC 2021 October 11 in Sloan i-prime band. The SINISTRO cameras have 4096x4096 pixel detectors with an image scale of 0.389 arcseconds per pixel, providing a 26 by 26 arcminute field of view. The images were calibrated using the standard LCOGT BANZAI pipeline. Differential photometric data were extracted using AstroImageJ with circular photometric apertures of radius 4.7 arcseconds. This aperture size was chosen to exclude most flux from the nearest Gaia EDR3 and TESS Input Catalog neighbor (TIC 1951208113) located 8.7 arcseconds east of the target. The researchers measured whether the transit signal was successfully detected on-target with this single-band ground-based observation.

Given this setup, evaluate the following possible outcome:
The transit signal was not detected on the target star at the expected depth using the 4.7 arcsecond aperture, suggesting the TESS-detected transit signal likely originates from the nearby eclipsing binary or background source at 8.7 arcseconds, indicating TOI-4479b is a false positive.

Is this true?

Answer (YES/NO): NO